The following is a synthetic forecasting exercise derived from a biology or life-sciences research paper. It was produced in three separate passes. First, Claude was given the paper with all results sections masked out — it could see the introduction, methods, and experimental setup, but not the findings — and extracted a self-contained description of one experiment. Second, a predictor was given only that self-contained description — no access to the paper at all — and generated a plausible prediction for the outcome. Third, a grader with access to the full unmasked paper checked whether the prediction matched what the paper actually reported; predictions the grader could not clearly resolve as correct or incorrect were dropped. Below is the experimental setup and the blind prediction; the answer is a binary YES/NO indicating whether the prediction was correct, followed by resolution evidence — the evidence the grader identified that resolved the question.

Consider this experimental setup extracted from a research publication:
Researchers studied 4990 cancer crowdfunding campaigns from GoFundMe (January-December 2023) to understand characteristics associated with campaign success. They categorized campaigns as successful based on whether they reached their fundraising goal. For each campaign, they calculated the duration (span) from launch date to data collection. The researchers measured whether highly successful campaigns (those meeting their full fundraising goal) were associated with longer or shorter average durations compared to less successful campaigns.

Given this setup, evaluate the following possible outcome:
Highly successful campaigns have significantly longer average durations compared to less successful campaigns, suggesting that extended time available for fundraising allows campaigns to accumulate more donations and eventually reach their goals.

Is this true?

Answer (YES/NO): YES